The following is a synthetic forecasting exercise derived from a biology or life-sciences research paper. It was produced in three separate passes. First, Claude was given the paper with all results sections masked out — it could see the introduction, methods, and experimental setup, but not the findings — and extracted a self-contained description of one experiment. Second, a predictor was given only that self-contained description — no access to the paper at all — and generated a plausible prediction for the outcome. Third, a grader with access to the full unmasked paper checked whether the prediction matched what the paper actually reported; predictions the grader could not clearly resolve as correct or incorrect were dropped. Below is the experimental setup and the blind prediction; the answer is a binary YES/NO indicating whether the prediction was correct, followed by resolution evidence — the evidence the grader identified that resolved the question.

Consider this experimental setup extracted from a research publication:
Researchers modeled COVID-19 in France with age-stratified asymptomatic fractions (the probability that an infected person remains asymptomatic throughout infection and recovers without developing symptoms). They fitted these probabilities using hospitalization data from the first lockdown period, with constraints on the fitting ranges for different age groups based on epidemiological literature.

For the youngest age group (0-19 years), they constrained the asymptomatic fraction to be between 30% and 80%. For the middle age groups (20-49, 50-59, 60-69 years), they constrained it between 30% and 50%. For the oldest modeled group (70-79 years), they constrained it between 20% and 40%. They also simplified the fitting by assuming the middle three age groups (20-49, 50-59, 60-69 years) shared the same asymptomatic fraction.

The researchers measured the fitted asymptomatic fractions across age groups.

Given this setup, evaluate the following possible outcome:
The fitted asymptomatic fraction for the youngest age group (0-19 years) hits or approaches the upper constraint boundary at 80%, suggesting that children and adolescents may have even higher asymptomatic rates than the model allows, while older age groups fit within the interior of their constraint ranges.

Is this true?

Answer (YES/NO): NO